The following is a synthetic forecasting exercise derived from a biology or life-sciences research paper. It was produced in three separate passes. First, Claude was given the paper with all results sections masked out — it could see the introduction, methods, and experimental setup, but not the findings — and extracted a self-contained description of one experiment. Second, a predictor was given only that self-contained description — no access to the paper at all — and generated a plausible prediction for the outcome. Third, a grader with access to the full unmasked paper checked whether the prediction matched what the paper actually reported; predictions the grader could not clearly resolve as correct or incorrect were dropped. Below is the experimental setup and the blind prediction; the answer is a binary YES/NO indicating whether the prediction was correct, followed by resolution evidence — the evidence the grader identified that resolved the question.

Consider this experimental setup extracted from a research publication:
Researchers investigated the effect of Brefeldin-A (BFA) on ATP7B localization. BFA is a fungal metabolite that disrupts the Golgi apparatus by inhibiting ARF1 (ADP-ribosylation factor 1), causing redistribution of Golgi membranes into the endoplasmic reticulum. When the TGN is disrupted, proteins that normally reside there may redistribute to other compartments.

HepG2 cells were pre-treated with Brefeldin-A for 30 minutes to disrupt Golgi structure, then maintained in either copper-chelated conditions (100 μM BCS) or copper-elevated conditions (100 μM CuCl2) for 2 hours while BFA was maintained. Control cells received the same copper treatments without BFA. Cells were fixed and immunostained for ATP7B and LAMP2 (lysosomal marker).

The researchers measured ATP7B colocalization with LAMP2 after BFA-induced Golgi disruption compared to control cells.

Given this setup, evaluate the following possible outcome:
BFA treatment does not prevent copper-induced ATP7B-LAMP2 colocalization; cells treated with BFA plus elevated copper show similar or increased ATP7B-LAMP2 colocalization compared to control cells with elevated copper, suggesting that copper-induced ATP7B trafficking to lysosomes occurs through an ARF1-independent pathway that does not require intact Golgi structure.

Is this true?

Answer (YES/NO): NO